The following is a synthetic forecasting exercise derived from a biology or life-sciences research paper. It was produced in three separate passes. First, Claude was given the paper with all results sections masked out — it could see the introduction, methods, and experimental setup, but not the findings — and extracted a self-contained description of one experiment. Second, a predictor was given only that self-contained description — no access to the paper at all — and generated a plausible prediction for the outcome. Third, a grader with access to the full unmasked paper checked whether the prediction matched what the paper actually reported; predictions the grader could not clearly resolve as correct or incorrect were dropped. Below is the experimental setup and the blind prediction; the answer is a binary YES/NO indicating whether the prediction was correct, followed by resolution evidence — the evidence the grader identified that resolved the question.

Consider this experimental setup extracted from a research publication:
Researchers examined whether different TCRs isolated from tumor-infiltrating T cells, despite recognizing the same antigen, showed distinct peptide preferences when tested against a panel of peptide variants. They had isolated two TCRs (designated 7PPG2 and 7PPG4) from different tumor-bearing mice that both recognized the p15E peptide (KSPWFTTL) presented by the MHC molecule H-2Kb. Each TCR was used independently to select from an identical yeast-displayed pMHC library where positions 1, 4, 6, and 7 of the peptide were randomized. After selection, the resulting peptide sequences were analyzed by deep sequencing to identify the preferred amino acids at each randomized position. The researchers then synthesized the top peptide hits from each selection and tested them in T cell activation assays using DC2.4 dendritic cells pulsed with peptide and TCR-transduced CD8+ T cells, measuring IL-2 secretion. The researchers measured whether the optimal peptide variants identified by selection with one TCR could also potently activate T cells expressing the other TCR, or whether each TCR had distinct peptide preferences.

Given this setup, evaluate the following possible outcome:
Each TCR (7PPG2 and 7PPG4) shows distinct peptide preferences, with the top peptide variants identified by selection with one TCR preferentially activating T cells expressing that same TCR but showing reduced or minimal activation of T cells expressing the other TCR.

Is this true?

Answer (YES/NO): NO